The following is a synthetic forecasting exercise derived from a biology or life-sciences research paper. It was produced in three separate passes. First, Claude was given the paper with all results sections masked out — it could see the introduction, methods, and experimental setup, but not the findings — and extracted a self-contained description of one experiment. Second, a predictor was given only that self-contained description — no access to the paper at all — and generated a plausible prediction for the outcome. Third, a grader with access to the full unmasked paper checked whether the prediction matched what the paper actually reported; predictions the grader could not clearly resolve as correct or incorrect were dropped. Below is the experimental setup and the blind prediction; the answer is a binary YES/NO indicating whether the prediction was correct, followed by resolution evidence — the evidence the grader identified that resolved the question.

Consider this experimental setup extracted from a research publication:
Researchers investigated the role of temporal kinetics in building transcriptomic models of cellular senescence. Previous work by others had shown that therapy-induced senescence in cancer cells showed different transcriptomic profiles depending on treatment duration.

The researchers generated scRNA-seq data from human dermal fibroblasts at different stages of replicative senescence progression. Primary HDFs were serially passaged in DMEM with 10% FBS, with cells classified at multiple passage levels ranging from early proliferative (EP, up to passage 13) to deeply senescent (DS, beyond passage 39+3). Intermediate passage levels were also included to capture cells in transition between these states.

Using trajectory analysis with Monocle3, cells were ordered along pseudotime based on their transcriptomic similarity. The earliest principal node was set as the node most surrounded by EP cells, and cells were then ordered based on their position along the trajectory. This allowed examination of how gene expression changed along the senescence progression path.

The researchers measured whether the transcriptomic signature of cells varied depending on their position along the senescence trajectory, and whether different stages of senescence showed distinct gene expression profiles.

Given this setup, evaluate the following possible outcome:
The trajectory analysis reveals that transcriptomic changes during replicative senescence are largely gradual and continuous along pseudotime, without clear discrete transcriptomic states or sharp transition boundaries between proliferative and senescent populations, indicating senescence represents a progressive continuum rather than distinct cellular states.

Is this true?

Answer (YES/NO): NO